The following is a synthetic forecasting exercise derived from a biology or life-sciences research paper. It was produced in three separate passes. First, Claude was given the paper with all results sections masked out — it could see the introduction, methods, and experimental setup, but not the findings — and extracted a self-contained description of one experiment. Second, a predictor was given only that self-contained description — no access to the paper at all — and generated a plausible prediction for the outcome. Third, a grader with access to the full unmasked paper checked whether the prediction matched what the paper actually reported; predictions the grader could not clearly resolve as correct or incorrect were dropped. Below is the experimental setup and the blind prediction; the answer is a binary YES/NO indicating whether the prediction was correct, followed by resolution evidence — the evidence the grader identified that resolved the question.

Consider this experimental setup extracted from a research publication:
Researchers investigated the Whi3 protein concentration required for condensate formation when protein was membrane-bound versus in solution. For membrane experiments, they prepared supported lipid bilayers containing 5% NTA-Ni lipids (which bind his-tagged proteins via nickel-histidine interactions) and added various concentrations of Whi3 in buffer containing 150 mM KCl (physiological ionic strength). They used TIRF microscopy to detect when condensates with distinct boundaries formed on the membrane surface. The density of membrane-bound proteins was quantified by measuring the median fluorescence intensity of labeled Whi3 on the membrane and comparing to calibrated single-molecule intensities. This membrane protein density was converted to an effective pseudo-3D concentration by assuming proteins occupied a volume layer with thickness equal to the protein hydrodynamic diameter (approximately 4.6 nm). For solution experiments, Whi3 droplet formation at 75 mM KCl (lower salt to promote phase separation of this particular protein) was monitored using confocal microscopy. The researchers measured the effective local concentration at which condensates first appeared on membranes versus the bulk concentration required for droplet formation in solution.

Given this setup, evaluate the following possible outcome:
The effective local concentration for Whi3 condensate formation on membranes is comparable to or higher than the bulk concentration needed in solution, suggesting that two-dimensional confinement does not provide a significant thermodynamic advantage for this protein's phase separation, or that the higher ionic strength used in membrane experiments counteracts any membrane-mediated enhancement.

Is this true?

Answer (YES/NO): YES